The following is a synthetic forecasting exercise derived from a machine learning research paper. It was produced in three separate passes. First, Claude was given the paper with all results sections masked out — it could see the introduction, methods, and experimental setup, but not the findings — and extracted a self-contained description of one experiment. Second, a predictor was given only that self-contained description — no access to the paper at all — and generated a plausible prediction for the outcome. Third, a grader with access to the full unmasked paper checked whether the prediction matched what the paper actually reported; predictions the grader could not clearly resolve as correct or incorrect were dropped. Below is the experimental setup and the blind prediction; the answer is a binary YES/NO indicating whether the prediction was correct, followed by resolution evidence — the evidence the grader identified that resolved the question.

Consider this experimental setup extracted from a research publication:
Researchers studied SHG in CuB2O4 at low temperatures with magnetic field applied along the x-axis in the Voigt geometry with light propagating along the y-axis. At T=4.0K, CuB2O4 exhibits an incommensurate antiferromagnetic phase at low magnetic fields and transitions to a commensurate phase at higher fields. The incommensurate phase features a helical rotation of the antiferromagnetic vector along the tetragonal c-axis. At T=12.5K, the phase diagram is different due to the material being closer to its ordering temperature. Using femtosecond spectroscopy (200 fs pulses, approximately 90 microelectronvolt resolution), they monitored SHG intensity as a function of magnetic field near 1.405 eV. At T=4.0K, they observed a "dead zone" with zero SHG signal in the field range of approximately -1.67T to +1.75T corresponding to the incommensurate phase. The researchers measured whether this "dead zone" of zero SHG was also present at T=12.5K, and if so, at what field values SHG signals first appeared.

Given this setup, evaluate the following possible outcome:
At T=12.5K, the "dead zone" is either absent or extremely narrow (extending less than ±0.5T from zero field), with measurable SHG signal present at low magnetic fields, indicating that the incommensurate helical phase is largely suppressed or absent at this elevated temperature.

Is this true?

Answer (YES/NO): YES